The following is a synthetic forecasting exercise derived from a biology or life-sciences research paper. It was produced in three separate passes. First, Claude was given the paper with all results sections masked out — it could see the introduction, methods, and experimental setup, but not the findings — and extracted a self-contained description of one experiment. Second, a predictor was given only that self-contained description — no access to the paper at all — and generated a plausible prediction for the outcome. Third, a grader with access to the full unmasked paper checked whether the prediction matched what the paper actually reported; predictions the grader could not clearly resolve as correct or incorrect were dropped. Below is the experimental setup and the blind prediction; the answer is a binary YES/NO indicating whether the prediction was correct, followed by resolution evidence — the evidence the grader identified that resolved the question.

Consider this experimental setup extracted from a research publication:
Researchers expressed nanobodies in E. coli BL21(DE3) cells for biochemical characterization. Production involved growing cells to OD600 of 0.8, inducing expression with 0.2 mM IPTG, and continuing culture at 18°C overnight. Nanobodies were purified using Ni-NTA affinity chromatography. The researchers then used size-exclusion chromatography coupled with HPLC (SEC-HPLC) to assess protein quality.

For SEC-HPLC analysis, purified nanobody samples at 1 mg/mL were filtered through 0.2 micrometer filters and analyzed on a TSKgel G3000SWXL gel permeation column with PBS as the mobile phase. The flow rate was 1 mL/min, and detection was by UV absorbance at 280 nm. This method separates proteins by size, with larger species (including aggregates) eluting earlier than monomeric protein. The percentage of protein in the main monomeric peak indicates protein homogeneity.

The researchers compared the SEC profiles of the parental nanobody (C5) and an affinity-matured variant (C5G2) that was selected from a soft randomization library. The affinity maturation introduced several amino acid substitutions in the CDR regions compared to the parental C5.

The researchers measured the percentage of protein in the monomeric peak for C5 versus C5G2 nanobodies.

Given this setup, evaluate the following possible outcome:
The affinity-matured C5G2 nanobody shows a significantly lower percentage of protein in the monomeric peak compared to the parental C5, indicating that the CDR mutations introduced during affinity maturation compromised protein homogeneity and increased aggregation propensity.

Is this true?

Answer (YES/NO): NO